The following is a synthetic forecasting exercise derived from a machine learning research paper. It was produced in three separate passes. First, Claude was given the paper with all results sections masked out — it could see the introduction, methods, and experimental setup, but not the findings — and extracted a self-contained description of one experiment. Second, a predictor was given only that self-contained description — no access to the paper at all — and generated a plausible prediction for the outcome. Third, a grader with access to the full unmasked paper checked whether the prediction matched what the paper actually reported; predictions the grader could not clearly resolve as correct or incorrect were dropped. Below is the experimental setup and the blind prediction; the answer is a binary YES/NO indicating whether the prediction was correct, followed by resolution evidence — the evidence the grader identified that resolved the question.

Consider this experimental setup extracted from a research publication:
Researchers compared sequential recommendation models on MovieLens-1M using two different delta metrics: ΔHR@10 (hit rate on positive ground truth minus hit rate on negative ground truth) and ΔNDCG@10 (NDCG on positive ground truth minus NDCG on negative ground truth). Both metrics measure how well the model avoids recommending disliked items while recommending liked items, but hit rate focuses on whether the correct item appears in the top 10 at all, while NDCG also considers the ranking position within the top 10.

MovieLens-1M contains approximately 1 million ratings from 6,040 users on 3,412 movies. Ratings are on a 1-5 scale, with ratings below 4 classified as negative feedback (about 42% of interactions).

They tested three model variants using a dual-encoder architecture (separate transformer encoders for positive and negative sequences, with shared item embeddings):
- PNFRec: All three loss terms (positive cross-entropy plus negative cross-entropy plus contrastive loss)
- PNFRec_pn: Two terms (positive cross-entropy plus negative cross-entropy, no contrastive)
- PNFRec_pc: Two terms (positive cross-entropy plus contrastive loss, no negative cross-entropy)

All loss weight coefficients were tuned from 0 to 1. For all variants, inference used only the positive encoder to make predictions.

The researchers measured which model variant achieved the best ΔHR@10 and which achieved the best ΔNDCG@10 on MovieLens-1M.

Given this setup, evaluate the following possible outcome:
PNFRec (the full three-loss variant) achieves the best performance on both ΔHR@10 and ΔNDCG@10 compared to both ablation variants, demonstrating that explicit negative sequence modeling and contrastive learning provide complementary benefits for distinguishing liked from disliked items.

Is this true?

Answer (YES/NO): NO